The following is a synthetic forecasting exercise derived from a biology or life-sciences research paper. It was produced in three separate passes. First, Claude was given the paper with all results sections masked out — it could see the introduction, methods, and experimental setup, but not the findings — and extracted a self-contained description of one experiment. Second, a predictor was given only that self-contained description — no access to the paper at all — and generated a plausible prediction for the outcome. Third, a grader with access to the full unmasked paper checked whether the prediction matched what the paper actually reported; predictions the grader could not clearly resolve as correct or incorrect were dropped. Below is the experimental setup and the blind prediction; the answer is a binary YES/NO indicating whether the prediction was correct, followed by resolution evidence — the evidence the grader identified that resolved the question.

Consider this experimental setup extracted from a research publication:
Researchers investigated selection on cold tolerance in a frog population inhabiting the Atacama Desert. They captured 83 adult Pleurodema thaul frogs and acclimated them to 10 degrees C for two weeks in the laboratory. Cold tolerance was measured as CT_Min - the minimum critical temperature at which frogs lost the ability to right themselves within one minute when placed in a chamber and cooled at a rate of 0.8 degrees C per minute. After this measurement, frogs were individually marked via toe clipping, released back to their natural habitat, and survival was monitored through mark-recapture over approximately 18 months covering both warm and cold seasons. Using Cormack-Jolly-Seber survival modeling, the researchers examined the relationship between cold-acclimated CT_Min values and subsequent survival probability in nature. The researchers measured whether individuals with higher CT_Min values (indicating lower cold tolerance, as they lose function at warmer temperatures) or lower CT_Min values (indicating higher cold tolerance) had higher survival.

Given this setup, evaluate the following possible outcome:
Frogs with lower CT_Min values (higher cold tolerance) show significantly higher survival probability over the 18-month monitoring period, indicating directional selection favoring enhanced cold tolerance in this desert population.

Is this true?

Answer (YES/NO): NO